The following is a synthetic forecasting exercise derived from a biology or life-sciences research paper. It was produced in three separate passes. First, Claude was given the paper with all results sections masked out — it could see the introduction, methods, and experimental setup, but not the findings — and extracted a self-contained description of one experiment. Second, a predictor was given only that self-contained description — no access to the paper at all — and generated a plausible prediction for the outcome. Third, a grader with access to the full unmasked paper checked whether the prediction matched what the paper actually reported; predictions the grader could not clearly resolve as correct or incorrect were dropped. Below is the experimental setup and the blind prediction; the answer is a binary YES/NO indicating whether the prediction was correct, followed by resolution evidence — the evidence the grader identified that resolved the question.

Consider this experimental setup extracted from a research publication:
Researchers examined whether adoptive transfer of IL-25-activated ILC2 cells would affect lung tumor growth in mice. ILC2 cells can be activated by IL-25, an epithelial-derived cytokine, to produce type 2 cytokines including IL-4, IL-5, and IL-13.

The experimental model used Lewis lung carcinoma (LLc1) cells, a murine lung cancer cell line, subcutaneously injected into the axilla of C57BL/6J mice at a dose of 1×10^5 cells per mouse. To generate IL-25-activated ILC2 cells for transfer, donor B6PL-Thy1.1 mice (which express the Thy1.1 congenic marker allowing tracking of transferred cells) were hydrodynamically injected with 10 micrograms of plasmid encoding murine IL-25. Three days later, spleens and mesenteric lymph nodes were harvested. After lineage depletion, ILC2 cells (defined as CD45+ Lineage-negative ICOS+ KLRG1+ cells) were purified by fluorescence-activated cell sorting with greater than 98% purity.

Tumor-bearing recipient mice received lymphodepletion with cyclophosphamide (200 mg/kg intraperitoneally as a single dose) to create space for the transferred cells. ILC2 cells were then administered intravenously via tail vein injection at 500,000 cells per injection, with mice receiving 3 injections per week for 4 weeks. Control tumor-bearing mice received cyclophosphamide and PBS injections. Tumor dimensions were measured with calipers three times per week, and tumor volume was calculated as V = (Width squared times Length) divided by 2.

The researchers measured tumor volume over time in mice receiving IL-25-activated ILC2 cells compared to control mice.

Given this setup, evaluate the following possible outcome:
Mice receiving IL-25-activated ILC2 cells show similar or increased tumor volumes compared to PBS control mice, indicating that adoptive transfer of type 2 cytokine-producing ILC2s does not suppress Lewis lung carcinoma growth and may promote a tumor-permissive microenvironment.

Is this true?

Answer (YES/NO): YES